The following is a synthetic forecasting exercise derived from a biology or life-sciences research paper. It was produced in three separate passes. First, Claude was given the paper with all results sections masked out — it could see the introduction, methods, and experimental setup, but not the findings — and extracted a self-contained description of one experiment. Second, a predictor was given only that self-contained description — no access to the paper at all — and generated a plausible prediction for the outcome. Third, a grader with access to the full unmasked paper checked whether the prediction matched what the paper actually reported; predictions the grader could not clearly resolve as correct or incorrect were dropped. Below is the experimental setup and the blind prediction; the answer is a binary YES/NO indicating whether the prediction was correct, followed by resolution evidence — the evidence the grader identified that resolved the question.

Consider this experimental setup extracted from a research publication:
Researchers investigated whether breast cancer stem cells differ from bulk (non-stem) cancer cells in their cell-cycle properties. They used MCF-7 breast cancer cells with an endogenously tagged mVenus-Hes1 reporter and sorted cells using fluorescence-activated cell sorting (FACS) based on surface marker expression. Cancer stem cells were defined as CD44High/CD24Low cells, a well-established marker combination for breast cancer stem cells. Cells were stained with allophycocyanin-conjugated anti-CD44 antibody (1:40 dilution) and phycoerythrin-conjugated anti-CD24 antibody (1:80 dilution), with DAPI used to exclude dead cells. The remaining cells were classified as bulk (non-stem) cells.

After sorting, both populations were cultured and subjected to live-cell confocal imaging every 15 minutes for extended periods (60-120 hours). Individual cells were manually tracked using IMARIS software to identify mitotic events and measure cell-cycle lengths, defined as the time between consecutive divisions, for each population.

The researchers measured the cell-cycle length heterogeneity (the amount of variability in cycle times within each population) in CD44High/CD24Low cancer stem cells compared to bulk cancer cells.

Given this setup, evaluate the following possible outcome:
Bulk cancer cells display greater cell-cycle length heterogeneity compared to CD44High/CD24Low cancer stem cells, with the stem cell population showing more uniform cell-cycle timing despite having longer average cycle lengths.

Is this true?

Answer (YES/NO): NO